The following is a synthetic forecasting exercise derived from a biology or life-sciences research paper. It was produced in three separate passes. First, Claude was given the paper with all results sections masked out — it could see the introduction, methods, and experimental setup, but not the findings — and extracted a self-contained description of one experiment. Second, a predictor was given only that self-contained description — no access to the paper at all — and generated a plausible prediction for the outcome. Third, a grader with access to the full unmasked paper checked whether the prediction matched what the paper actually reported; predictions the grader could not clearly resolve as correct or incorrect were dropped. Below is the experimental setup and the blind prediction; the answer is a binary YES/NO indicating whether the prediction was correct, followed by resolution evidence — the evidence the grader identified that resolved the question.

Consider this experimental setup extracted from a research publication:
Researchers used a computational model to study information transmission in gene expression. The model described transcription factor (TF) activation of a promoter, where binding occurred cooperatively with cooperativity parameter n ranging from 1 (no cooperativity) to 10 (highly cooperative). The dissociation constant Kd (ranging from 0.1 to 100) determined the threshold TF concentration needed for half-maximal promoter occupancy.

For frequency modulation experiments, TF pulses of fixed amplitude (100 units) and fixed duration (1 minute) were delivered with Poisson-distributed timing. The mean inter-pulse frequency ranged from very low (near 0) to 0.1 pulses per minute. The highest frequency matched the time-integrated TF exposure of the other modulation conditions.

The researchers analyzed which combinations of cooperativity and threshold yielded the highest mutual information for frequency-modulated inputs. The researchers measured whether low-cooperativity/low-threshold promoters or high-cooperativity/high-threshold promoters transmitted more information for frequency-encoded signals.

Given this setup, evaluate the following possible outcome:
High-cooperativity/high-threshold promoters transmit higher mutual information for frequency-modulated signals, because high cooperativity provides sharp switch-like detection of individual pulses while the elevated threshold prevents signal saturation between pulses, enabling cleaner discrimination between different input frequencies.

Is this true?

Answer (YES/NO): YES